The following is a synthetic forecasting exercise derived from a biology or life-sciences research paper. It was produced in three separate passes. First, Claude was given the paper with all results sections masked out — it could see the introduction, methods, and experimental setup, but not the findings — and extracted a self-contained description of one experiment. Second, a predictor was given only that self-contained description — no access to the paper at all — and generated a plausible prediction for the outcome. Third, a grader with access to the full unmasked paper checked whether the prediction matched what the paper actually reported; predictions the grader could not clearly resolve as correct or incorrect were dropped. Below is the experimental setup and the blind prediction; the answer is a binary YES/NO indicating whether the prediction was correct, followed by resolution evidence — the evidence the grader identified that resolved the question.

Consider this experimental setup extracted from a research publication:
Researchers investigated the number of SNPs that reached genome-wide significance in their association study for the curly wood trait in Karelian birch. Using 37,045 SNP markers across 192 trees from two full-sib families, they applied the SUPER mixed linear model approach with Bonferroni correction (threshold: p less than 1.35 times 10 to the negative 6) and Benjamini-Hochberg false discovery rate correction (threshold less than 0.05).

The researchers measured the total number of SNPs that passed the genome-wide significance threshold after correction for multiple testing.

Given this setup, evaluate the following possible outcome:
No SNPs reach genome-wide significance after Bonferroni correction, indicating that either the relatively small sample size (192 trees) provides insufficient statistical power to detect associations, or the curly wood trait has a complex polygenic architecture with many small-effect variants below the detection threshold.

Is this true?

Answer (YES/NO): NO